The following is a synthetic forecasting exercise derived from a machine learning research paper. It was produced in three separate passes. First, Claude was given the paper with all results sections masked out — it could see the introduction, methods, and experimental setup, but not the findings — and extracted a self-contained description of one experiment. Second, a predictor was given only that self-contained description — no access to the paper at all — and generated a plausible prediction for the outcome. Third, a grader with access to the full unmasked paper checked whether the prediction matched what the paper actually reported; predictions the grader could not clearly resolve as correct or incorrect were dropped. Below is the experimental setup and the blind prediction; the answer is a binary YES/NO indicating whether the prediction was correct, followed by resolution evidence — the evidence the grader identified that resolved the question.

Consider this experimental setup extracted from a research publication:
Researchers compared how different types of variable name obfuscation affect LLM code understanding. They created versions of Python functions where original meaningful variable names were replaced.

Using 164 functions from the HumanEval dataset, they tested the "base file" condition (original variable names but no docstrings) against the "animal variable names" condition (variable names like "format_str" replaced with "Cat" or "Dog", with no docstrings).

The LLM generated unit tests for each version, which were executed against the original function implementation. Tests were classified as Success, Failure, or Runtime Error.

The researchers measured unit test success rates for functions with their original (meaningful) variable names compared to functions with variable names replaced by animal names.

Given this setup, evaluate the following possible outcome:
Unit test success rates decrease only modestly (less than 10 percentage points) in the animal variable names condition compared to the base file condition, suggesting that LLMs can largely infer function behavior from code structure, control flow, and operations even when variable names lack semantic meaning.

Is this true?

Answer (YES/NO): YES